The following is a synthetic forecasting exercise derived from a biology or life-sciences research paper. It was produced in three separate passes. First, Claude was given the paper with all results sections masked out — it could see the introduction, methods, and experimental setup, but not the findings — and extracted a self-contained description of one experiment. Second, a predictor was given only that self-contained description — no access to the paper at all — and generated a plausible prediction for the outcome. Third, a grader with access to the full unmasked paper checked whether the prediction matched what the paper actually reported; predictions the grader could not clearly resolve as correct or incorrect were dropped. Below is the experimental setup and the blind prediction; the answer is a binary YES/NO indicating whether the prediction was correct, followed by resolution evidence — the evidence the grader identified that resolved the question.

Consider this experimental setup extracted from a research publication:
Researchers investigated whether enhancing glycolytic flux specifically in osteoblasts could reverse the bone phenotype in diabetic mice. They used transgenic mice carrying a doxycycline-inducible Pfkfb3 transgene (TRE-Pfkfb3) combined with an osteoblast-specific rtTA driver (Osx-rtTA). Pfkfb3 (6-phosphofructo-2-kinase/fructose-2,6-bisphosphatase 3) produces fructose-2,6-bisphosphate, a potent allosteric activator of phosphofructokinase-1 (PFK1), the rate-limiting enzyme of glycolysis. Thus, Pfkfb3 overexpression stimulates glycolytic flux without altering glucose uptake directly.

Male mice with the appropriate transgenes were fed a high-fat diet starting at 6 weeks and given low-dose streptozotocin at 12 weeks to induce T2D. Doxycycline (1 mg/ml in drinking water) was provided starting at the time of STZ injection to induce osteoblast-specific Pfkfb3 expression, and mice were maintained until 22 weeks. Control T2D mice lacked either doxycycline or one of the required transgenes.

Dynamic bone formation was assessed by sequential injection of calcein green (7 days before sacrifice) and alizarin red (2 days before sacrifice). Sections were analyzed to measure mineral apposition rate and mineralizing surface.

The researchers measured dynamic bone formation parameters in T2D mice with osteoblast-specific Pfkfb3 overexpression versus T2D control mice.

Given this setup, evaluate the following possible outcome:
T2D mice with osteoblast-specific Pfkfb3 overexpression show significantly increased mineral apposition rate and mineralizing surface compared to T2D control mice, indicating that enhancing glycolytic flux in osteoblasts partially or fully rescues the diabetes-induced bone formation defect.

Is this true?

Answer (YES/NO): NO